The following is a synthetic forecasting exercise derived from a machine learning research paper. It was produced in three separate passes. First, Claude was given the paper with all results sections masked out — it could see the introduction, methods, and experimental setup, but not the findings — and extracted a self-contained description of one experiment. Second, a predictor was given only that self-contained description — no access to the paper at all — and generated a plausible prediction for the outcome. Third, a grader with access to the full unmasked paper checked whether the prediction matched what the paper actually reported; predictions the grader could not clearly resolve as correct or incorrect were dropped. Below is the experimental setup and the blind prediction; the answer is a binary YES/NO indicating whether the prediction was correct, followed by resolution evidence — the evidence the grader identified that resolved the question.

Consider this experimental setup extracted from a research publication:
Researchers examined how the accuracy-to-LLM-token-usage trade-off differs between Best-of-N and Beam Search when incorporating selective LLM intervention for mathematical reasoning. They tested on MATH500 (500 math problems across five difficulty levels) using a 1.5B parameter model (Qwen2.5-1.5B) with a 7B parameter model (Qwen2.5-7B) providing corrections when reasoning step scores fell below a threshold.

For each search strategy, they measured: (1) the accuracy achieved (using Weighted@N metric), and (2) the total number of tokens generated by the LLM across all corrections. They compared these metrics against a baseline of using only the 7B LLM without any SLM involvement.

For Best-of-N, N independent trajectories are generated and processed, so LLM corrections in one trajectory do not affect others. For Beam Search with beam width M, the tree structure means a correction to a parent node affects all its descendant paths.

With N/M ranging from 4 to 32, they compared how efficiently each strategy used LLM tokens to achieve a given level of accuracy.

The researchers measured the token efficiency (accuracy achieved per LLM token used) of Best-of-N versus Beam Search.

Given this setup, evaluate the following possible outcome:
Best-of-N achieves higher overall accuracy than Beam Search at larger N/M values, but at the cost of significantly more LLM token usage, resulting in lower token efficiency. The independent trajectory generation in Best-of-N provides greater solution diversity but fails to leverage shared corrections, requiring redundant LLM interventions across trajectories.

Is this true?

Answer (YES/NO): YES